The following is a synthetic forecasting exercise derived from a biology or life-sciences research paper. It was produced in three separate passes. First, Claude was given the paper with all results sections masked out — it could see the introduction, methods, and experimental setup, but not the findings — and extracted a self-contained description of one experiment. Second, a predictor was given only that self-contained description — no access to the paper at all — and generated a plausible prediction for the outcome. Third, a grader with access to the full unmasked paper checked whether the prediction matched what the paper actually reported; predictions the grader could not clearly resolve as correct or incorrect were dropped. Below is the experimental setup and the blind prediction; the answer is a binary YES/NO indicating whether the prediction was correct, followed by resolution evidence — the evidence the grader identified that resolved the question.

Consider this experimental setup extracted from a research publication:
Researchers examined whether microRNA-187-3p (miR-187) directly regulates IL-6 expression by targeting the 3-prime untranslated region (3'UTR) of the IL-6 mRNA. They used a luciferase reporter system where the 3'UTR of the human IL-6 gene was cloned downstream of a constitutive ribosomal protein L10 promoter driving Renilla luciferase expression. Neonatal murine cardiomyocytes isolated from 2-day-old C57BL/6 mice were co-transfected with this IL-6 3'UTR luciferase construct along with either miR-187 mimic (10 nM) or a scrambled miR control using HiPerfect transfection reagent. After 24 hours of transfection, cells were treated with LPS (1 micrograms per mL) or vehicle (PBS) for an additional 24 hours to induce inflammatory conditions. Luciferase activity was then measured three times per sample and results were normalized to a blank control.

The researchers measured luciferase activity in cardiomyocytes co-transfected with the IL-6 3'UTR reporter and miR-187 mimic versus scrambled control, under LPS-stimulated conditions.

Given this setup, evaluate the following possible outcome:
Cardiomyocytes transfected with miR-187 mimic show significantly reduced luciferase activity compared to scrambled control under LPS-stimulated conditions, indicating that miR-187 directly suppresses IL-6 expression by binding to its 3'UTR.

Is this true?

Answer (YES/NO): YES